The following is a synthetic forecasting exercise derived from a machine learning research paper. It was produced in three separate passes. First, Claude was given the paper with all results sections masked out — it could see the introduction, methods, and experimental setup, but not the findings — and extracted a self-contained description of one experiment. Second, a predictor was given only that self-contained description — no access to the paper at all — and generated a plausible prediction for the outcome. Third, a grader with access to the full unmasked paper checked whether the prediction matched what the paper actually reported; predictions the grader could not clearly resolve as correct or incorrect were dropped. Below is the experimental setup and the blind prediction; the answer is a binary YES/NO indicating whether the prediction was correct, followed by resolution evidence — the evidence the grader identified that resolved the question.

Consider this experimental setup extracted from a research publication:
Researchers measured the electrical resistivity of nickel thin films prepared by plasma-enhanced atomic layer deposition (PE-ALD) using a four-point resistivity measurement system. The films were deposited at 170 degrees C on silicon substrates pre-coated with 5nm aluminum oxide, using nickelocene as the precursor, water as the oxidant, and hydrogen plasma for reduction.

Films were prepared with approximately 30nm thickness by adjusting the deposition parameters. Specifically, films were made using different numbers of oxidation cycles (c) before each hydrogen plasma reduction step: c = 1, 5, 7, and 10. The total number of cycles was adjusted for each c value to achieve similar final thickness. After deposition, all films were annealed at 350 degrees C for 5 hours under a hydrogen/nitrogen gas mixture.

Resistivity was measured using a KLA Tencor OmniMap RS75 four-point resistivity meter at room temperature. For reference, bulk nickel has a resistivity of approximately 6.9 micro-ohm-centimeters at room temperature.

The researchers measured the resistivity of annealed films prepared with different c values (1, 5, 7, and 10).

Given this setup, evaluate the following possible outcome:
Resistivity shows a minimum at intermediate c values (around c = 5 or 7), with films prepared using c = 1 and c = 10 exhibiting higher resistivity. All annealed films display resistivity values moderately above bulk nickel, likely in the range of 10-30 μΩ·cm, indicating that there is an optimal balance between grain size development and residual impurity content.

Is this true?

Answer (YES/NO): NO